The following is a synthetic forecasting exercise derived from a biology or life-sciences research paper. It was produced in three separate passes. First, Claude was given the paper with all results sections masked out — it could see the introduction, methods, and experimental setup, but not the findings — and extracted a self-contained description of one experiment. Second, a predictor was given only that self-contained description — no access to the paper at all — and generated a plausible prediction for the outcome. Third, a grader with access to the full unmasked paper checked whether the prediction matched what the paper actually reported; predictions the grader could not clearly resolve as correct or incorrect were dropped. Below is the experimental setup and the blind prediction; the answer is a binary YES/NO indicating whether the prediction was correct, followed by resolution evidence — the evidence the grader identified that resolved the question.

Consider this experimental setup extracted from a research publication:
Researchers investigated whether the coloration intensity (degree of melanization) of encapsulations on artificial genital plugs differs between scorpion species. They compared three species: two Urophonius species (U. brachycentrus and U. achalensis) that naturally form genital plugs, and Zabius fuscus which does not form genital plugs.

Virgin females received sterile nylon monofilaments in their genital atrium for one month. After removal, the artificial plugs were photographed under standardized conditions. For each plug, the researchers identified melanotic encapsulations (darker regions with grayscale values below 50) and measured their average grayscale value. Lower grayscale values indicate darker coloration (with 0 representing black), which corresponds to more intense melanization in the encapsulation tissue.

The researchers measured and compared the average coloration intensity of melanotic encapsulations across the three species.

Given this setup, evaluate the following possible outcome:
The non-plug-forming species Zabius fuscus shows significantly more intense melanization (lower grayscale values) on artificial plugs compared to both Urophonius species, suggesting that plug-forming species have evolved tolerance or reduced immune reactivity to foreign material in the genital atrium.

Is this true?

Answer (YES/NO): NO